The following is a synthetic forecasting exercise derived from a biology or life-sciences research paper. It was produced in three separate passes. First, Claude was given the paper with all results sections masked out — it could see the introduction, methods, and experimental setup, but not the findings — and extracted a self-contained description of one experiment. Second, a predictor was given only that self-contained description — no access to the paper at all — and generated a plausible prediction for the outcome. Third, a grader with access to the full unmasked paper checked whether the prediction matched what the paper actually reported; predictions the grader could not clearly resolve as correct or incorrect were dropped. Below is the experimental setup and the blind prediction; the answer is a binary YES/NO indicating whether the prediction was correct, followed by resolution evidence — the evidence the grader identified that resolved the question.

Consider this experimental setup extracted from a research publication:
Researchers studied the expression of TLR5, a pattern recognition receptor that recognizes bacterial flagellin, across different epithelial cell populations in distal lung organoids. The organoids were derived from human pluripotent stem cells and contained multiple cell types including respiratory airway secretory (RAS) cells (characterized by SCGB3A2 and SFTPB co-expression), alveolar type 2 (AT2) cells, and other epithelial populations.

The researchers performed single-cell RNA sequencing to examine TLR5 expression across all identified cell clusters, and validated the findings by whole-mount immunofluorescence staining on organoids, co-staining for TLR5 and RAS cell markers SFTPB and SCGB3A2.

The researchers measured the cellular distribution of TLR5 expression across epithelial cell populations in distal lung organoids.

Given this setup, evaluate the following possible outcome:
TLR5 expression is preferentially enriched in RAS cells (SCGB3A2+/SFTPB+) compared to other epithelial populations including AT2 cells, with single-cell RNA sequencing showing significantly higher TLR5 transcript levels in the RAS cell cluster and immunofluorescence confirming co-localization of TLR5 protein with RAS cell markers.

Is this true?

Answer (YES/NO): YES